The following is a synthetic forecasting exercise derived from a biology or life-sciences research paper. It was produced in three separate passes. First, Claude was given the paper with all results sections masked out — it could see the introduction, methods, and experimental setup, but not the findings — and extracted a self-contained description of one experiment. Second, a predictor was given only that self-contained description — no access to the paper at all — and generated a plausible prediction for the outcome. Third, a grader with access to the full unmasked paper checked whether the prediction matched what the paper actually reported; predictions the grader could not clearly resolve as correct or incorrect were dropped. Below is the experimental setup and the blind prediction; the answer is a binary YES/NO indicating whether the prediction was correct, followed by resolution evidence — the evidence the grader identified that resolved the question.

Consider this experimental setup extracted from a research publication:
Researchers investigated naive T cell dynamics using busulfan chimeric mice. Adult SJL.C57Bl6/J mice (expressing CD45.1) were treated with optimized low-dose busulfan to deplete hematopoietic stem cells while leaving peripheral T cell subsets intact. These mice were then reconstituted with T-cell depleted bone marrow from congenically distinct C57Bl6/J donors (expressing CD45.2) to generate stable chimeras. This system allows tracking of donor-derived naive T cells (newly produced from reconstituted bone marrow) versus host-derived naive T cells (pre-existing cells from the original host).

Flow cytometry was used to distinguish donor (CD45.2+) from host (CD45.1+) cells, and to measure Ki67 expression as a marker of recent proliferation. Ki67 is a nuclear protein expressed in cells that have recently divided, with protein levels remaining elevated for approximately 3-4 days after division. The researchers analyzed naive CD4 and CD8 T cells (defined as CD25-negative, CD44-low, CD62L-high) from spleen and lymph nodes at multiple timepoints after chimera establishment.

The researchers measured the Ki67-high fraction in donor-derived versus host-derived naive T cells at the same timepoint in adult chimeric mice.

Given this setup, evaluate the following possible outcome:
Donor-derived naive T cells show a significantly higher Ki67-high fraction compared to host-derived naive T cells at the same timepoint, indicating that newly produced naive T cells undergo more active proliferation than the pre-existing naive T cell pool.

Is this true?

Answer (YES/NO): NO